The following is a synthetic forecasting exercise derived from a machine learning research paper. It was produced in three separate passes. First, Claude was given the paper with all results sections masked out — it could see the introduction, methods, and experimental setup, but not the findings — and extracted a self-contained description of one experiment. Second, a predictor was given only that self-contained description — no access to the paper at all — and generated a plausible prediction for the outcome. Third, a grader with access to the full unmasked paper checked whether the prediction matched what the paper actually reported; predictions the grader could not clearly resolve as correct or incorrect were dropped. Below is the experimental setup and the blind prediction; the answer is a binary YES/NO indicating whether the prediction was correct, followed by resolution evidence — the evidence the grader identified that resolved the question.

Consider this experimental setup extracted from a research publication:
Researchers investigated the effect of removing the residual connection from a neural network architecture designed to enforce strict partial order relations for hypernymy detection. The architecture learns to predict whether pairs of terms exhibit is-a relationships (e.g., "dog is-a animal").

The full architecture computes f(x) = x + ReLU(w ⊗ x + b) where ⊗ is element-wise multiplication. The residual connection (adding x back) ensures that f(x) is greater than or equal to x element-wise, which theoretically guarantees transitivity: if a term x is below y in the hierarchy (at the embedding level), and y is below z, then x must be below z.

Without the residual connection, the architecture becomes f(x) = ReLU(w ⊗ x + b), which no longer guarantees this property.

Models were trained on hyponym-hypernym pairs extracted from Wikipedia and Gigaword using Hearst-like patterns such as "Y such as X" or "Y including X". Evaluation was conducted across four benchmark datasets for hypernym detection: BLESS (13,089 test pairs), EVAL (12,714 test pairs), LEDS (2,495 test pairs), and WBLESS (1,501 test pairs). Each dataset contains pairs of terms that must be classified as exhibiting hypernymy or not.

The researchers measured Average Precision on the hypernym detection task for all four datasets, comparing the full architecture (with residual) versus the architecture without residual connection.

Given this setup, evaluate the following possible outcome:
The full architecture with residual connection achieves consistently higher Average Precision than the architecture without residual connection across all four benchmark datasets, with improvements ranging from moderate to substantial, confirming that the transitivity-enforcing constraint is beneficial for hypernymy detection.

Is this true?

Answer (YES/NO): NO